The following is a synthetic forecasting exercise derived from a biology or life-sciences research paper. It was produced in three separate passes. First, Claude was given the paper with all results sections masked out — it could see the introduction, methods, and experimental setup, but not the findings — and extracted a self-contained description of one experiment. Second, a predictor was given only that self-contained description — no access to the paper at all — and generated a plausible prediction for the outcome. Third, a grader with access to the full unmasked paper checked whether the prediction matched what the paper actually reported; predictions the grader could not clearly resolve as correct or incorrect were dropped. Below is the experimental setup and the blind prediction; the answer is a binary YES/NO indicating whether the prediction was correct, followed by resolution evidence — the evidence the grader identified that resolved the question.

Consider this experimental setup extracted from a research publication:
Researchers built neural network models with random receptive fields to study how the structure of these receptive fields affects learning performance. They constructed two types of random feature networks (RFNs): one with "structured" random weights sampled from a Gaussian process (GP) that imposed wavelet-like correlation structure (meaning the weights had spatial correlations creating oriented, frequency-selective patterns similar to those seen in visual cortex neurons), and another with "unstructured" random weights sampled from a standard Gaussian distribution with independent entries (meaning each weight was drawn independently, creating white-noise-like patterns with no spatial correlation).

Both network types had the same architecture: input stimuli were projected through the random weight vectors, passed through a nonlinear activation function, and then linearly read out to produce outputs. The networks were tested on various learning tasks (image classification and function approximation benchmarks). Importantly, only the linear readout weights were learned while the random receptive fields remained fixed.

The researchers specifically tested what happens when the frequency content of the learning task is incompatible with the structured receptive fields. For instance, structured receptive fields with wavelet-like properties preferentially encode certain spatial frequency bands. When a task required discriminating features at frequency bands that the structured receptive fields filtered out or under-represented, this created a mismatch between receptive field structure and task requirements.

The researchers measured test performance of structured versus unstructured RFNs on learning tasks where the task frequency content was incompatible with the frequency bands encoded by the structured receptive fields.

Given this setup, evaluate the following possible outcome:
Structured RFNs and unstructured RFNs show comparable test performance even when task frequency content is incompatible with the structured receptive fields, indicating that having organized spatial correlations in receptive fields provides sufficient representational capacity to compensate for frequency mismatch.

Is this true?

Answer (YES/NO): NO